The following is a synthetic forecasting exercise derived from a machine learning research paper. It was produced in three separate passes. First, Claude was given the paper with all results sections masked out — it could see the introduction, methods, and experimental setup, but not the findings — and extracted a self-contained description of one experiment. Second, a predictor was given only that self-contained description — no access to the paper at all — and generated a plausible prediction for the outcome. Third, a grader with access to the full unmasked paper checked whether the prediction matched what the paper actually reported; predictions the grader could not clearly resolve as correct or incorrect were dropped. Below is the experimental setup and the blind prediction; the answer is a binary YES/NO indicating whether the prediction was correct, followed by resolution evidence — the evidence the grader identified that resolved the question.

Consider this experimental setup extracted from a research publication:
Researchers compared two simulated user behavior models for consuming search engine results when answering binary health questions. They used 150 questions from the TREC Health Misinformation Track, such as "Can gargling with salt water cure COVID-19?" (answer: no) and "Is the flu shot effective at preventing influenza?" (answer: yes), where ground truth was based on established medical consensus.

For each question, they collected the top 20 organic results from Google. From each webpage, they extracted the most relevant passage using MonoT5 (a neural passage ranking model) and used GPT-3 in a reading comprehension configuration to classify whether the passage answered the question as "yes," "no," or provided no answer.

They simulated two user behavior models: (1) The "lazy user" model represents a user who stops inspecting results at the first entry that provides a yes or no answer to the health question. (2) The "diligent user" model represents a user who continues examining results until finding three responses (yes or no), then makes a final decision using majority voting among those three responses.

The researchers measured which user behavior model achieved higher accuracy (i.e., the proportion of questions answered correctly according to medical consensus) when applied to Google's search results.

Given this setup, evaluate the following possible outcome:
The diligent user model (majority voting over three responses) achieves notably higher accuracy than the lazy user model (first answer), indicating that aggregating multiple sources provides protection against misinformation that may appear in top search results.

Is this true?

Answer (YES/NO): NO